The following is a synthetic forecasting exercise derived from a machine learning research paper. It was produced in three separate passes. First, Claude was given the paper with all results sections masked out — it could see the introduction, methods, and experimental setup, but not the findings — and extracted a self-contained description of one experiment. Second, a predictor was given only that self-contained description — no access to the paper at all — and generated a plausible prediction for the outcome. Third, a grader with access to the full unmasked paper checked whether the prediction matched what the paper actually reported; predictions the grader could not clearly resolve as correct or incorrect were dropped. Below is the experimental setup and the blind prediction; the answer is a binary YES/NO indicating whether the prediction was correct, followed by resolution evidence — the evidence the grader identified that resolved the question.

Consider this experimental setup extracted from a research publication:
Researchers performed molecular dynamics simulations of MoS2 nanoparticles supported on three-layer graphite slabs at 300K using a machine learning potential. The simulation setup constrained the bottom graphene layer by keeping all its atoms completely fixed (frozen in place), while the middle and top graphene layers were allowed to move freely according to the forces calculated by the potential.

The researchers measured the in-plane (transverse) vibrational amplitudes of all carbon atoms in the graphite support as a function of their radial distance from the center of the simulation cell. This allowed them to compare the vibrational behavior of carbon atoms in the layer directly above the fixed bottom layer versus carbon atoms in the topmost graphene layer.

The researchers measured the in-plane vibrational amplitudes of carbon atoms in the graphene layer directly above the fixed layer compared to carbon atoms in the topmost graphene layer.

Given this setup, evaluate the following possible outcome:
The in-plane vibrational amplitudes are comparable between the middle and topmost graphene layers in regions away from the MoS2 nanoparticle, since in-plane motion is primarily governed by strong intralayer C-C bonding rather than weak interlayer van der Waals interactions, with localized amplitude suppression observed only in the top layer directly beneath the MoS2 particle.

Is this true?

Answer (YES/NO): NO